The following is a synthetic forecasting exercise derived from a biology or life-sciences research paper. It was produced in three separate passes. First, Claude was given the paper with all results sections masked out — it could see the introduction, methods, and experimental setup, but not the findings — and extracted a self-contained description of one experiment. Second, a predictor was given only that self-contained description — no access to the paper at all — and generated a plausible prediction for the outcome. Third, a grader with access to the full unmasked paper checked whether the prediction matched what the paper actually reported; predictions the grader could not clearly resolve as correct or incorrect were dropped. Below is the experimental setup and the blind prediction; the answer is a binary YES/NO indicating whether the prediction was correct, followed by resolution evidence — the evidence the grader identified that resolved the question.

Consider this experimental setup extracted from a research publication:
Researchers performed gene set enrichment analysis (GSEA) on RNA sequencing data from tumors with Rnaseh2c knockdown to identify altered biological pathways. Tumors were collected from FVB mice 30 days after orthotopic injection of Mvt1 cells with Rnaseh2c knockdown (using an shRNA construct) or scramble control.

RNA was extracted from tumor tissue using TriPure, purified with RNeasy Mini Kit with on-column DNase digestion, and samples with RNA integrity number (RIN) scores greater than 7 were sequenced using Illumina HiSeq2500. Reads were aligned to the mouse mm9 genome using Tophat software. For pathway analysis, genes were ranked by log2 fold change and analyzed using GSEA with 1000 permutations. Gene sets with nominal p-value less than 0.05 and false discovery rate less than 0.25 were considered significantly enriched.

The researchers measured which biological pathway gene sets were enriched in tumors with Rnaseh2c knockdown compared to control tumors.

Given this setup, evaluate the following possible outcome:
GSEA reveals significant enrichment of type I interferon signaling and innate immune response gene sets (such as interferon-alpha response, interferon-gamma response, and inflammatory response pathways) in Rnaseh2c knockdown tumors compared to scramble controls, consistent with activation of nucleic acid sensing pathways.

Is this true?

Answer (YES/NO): YES